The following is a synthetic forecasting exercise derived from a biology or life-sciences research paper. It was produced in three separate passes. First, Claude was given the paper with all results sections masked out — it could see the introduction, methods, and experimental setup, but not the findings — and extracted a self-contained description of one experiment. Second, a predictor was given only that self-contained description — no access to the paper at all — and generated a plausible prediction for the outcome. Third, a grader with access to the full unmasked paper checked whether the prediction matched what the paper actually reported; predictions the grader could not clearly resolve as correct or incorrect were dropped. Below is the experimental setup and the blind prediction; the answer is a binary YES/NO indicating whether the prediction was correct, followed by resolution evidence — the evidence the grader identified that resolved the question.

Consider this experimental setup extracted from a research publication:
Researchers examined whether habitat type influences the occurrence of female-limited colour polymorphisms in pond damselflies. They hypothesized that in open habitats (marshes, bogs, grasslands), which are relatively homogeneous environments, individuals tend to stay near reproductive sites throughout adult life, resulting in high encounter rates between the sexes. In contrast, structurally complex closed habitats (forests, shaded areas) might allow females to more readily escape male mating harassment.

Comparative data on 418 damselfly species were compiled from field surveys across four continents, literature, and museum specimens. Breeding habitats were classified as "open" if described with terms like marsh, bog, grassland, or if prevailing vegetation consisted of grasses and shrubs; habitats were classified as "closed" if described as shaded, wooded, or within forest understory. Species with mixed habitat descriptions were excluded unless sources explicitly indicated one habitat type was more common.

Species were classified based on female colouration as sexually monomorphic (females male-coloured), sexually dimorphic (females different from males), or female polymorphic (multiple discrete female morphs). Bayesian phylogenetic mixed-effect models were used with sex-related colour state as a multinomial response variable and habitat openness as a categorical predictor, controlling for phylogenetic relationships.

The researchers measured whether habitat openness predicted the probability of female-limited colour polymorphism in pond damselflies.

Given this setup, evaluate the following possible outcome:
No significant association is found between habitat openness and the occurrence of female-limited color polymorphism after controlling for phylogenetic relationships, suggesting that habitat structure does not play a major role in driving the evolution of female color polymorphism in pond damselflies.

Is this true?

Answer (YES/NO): NO